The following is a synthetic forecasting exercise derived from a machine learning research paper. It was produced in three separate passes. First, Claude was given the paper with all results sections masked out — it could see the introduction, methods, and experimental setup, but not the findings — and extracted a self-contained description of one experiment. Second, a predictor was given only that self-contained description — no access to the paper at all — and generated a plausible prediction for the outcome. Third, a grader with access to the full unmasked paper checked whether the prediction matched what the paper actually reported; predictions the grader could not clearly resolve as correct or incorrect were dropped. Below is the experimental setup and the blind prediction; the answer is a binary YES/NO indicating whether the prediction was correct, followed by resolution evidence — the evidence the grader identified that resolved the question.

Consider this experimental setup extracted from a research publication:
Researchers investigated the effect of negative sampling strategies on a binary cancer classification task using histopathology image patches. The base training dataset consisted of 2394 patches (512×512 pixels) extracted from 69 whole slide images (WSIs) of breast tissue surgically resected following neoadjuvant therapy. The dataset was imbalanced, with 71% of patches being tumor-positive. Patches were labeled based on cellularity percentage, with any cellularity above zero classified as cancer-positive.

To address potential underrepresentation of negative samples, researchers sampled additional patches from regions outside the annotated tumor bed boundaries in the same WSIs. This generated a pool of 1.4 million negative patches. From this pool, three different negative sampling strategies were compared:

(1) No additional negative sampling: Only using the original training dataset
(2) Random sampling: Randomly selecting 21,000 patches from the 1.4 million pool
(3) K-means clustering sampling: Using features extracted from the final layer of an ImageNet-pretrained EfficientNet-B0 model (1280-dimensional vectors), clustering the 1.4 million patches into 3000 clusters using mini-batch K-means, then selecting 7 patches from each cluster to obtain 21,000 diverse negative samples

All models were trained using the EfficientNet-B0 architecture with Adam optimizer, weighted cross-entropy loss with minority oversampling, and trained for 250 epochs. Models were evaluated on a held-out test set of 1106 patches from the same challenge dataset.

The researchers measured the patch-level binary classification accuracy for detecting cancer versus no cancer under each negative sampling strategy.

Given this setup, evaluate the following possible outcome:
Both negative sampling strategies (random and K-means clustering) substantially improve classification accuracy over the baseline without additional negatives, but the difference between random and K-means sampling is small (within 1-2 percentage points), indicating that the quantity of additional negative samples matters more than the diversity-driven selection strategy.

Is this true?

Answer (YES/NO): NO